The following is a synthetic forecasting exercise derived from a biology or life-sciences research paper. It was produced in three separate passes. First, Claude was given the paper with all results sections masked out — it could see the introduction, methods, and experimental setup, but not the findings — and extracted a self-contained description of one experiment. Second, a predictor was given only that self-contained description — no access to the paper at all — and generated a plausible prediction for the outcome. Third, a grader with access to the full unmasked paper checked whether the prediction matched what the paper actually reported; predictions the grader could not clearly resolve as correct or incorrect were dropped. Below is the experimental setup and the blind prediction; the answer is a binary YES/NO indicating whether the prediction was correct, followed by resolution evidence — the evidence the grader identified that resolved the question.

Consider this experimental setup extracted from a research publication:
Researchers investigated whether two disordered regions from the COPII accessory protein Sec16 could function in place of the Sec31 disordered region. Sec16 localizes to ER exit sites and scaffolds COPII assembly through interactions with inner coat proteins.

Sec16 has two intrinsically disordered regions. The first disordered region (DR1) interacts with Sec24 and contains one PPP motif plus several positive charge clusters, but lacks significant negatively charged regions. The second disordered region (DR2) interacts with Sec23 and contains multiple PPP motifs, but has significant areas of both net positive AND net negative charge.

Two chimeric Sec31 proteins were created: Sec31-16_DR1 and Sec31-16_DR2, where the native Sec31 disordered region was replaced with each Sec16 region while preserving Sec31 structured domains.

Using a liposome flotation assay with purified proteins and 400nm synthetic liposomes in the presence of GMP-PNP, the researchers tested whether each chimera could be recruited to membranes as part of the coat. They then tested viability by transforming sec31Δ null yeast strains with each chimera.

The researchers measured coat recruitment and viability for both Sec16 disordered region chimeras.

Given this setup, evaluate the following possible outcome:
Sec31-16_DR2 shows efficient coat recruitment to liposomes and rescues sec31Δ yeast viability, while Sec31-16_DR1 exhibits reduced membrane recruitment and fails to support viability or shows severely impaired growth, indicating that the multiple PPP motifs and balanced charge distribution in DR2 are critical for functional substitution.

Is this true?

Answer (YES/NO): NO